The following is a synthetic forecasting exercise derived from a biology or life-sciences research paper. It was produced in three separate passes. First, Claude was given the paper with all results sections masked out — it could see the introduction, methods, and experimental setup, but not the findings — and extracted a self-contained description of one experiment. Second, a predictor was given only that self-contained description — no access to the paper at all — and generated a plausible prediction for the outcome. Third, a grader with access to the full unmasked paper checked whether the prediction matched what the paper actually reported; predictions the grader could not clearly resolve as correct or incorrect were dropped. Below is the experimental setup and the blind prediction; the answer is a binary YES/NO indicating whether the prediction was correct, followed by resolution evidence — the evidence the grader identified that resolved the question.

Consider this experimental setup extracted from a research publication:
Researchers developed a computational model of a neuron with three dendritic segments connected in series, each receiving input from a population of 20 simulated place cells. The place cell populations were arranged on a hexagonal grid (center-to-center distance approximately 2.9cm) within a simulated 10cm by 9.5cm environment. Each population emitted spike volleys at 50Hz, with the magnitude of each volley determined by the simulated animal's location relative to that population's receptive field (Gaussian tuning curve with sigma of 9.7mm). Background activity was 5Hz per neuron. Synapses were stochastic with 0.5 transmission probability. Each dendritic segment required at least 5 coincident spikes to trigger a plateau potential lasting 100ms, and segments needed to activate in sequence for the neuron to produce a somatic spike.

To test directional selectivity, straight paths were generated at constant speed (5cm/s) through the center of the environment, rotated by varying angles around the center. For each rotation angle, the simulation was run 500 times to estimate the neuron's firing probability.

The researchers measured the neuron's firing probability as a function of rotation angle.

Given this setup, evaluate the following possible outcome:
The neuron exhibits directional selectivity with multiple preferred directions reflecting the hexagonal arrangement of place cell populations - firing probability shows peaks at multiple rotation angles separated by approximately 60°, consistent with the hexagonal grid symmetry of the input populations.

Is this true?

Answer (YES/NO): NO